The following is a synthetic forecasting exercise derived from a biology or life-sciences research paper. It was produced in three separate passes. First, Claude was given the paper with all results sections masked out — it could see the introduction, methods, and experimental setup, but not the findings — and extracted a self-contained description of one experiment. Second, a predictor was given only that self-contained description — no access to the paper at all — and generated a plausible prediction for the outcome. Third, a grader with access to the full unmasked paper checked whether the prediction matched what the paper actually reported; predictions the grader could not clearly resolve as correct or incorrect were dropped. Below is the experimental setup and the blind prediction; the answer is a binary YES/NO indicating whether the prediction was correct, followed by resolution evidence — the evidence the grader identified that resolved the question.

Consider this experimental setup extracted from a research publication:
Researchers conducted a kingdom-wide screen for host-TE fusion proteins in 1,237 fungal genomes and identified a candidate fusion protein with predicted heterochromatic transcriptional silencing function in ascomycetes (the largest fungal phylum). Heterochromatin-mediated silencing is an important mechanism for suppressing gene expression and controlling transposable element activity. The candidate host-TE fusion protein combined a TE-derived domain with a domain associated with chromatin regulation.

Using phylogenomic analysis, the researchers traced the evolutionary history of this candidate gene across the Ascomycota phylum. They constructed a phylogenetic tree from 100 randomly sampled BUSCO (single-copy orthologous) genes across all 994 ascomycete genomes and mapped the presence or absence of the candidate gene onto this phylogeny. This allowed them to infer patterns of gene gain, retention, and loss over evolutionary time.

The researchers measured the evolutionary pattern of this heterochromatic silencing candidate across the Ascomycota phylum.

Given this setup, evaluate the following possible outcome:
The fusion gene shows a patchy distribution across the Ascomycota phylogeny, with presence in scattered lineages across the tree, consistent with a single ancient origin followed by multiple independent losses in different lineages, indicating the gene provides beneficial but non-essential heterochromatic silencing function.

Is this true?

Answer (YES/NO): YES